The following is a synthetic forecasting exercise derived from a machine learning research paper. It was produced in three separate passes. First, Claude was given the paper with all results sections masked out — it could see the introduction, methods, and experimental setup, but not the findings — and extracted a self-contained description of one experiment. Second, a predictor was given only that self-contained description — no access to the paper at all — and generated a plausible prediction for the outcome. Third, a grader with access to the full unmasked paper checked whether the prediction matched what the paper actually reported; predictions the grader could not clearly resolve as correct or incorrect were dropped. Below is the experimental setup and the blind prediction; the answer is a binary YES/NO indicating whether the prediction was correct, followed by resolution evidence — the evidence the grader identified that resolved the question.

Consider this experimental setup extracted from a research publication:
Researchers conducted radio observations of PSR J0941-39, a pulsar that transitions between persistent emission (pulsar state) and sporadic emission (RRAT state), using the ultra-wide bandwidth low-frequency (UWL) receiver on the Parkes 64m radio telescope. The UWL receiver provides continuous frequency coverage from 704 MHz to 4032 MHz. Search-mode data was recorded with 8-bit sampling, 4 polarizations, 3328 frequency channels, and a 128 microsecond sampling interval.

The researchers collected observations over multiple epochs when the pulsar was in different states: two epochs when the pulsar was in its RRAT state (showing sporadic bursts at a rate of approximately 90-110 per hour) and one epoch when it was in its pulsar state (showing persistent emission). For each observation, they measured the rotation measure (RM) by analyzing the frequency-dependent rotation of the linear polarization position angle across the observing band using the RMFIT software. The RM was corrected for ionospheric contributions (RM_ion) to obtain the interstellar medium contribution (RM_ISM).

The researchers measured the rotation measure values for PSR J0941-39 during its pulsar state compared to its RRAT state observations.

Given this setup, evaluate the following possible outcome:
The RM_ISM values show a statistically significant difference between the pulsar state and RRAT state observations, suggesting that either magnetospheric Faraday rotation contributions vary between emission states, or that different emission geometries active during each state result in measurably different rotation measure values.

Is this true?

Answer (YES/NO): NO